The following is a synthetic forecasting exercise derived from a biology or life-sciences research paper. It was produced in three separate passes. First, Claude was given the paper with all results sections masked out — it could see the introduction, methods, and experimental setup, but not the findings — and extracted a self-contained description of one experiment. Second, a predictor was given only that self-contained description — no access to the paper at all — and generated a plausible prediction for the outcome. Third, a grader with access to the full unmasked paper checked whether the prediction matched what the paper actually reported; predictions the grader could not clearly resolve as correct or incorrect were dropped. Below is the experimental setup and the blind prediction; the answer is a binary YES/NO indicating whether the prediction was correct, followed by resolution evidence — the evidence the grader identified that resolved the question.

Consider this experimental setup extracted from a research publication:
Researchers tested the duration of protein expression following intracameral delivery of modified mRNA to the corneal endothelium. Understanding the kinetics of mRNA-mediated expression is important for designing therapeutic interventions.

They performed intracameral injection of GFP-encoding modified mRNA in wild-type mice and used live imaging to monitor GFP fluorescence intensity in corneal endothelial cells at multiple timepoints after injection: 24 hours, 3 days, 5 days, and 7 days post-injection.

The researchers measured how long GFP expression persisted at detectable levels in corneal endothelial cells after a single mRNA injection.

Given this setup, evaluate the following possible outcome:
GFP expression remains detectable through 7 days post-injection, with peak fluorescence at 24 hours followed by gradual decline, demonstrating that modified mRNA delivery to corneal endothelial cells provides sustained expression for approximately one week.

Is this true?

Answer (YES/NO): YES